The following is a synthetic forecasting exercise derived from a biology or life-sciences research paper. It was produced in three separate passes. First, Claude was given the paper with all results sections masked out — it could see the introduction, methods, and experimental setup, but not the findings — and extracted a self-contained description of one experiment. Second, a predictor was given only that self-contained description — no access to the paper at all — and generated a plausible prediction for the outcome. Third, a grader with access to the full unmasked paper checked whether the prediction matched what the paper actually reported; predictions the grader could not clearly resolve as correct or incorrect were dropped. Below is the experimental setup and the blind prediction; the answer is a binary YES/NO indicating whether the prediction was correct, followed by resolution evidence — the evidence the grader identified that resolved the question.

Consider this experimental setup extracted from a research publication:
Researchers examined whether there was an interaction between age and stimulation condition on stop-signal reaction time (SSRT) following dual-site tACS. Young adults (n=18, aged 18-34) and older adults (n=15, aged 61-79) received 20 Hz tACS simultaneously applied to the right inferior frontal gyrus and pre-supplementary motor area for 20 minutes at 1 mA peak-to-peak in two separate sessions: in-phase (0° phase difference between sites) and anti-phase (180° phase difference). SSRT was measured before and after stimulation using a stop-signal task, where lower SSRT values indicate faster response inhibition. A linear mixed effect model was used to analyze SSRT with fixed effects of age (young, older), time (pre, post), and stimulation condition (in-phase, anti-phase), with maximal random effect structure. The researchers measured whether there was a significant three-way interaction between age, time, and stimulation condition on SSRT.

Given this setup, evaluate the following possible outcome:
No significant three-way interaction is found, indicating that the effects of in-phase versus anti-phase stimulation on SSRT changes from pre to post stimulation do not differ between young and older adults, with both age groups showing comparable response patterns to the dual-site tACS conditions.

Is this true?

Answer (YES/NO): YES